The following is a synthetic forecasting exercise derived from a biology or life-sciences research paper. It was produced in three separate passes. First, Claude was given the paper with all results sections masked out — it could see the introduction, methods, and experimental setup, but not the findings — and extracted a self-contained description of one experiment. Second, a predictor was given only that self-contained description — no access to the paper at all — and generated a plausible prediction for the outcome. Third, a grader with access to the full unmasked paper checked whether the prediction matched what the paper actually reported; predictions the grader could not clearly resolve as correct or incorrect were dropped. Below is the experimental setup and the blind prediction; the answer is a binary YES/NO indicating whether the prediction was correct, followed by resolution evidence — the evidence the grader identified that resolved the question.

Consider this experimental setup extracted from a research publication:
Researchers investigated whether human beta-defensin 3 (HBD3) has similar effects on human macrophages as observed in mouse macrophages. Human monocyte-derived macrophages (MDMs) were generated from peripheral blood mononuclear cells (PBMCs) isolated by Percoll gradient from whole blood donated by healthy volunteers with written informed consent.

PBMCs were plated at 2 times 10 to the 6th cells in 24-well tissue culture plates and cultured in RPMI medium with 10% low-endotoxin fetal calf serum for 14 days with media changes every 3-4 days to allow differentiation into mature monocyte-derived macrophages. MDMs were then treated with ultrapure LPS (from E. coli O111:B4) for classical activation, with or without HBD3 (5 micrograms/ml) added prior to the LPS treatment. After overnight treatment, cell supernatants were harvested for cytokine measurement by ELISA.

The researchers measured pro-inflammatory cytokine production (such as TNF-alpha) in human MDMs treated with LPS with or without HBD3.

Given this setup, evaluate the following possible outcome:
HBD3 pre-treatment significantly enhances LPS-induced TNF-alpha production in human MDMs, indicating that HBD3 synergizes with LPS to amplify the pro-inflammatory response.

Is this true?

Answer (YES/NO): NO